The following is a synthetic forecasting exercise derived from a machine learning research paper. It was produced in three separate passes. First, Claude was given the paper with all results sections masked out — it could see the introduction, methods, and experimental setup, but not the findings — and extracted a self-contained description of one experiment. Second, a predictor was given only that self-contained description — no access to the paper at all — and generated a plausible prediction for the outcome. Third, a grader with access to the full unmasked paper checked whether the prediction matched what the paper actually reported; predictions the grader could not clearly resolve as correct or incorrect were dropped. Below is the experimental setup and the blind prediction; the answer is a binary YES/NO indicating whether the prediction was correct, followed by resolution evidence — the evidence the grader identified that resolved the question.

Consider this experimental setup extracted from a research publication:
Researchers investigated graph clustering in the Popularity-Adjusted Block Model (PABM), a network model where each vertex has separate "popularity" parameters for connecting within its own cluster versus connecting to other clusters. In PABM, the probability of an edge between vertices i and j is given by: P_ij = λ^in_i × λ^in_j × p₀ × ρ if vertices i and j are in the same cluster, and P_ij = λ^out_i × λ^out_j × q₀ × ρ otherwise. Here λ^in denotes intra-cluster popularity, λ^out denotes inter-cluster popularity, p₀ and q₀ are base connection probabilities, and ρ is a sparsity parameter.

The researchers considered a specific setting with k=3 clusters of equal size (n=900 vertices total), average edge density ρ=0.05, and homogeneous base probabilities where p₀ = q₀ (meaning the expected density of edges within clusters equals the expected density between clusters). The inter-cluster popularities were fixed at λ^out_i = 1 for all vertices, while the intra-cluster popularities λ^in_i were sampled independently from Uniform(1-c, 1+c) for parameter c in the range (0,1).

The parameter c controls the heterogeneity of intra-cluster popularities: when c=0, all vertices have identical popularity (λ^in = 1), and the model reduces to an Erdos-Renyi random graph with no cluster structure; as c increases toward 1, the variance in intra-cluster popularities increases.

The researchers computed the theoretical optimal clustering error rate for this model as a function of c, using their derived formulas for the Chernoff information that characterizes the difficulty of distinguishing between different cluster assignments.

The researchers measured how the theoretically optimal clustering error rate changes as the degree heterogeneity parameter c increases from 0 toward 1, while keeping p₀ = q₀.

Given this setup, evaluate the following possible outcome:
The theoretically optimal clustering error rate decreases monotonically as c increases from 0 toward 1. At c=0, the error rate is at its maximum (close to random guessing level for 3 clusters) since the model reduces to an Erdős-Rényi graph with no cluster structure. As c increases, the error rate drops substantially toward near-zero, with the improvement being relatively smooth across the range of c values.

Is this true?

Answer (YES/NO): YES